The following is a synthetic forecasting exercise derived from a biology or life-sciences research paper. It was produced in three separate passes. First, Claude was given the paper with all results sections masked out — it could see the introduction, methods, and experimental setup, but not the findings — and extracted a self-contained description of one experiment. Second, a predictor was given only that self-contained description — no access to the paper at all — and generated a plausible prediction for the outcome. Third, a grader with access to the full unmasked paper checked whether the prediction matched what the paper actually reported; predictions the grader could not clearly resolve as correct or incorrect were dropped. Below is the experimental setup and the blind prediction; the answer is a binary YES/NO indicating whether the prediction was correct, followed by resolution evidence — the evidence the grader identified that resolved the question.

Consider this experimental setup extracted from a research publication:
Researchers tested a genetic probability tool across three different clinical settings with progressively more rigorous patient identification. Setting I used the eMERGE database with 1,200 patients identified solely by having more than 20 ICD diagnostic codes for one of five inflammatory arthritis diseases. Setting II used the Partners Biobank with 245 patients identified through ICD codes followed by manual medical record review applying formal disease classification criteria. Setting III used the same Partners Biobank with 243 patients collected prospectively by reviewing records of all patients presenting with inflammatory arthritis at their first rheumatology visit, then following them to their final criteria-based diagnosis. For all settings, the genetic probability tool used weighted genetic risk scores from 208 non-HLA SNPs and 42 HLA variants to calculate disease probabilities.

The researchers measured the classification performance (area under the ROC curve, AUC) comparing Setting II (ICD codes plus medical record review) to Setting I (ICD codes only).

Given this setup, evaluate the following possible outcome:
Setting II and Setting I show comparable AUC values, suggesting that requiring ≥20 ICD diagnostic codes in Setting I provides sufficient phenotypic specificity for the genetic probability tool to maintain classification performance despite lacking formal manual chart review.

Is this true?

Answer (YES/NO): NO